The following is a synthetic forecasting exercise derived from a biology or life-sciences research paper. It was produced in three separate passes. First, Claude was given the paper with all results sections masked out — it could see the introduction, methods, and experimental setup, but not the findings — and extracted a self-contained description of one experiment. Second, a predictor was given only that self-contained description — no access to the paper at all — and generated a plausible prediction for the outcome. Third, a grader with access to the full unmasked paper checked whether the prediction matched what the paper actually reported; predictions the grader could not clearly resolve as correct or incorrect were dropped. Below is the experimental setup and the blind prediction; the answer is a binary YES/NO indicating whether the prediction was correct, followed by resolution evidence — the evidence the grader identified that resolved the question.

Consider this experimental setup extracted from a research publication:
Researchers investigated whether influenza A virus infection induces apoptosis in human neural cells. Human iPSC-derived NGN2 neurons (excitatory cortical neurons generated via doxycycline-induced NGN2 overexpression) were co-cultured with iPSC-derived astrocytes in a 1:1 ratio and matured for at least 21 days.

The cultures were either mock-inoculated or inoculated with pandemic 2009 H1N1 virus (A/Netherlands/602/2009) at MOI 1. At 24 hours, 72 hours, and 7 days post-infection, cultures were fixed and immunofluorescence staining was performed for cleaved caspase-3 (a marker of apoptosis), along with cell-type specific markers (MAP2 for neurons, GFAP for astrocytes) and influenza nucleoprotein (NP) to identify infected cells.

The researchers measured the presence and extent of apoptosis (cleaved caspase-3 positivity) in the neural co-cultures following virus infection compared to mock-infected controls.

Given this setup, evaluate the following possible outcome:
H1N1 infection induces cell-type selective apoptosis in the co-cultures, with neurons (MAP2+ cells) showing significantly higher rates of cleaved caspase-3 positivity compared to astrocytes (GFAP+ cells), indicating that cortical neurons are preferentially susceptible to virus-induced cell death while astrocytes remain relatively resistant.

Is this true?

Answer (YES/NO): NO